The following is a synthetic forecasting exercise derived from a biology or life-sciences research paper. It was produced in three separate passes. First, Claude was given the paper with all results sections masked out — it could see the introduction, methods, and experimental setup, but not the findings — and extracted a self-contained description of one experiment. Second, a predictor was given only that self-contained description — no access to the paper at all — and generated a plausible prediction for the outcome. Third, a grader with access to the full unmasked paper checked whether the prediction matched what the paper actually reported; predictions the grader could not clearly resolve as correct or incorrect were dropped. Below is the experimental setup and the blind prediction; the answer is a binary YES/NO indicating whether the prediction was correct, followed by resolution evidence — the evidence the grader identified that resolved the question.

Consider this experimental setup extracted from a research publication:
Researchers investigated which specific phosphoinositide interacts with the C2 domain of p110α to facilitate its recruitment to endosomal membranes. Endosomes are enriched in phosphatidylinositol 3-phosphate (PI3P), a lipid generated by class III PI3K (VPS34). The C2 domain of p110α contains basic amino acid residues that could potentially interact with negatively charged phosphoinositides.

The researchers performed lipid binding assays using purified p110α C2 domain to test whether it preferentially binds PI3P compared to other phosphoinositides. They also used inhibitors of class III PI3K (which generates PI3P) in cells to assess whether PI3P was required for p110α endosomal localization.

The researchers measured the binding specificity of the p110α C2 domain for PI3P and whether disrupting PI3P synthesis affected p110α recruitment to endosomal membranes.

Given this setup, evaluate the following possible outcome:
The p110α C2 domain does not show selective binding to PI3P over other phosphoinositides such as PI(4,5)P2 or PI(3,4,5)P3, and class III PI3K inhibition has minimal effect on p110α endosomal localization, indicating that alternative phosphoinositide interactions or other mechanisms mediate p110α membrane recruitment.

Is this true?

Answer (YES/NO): NO